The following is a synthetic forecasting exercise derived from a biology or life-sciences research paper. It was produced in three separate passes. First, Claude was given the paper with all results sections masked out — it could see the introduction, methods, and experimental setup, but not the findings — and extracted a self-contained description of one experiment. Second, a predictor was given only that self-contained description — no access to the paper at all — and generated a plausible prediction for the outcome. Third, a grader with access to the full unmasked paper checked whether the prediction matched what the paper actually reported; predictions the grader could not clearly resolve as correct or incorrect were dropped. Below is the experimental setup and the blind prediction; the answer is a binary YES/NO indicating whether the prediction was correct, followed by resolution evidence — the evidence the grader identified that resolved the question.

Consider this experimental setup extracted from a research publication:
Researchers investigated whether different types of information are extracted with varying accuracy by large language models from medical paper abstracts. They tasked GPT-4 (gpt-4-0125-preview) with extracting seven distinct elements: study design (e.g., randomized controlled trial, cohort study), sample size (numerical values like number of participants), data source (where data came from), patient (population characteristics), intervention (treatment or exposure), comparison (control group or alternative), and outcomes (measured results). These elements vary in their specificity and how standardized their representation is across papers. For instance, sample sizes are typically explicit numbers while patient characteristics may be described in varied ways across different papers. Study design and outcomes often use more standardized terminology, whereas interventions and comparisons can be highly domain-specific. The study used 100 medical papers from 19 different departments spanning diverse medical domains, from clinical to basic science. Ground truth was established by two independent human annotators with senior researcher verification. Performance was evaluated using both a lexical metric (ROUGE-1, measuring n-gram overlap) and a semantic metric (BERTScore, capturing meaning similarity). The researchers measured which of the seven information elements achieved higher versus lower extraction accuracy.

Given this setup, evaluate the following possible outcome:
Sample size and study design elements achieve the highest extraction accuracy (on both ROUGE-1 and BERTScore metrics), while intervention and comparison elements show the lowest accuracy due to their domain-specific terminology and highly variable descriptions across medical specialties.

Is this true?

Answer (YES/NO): NO